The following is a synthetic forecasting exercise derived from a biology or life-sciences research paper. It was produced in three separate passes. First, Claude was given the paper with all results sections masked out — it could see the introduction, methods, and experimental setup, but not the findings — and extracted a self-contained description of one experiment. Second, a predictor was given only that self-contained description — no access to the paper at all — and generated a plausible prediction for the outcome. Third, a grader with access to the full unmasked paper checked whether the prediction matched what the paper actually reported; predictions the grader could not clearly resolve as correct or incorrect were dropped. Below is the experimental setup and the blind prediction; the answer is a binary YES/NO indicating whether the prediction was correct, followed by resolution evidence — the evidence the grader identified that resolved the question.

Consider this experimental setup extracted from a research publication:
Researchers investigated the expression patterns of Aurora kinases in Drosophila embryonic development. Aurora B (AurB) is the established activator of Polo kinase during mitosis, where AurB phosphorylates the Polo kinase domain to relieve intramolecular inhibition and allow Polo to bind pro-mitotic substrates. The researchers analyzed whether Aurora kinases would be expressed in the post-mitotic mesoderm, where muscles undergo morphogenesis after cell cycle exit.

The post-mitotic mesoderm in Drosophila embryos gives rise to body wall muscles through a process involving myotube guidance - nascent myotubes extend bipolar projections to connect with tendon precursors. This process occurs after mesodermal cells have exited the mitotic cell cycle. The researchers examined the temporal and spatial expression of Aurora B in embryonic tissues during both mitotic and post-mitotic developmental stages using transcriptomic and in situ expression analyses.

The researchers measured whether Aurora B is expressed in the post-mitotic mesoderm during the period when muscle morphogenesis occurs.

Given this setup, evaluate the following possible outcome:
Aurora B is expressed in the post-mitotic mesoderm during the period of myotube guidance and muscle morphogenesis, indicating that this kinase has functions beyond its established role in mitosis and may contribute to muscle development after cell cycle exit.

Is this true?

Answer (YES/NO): NO